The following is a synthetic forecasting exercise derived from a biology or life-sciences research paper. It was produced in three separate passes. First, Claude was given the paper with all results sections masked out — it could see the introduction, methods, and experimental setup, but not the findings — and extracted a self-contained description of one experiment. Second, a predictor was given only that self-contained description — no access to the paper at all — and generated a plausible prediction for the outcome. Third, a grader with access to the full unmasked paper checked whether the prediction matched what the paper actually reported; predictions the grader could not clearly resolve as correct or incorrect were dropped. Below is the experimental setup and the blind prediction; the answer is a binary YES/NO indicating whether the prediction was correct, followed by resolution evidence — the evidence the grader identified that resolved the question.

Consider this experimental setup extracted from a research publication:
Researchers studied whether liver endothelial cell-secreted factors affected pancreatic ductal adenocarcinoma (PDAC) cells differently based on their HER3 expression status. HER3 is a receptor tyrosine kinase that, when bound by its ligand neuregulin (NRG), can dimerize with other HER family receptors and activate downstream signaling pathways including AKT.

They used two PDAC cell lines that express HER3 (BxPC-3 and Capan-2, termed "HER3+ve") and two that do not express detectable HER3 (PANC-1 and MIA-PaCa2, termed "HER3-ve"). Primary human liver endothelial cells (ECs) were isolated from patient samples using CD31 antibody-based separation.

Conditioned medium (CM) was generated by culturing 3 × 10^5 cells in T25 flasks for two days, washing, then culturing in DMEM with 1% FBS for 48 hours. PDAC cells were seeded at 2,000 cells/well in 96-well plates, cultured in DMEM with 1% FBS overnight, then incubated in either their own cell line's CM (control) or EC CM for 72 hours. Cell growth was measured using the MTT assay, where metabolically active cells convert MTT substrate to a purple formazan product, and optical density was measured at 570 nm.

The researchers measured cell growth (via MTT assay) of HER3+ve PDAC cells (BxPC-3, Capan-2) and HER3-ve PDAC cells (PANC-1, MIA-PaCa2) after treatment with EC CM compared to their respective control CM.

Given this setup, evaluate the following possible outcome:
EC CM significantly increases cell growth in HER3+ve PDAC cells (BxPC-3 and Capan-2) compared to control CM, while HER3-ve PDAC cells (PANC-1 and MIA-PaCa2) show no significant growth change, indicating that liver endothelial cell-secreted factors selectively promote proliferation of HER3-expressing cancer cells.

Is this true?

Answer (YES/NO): NO